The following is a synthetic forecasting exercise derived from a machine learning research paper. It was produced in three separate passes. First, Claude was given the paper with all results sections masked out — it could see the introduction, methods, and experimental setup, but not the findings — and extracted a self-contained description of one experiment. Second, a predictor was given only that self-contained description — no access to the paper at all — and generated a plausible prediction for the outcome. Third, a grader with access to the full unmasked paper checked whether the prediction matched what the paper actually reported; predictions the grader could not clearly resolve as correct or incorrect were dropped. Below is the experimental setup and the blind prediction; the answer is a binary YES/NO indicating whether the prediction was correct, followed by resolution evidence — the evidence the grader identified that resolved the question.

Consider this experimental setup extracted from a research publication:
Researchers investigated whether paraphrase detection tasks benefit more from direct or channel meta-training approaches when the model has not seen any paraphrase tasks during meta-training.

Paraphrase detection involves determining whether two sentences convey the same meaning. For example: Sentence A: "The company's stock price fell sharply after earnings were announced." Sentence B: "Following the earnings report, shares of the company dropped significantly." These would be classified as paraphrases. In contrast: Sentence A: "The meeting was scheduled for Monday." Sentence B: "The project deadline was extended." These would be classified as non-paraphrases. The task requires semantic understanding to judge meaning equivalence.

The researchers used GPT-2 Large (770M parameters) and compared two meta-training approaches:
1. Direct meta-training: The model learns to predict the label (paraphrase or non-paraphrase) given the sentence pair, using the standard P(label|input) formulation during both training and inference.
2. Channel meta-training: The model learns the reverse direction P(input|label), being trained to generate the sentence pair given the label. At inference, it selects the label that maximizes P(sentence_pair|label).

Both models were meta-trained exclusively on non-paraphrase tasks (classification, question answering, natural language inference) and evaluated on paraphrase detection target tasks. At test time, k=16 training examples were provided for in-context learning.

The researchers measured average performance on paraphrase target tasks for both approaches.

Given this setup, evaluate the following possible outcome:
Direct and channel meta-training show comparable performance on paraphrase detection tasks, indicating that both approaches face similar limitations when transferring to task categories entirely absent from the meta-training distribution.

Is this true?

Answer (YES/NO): NO